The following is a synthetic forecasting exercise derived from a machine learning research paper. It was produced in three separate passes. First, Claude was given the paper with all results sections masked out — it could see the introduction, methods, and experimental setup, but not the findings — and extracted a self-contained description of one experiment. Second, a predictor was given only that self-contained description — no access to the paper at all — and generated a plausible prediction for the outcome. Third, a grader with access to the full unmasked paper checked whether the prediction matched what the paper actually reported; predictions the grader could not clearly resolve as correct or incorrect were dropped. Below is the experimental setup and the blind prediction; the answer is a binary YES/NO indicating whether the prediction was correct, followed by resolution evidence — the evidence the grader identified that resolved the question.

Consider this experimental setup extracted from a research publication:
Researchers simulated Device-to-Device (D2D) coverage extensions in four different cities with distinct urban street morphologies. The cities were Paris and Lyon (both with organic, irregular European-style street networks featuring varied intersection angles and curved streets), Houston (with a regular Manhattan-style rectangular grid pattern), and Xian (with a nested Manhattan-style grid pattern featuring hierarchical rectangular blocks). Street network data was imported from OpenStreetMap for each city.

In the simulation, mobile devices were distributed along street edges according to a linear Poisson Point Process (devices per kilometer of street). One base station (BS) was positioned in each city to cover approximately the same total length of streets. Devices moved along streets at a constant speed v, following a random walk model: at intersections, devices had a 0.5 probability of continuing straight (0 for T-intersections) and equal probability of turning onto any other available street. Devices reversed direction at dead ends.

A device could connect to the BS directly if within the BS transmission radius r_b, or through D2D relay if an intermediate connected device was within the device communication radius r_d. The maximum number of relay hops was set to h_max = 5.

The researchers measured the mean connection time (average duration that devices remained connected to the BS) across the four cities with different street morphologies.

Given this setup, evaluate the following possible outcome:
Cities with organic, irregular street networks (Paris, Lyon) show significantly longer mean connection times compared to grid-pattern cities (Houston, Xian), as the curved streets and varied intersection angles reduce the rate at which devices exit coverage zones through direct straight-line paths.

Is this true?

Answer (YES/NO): NO